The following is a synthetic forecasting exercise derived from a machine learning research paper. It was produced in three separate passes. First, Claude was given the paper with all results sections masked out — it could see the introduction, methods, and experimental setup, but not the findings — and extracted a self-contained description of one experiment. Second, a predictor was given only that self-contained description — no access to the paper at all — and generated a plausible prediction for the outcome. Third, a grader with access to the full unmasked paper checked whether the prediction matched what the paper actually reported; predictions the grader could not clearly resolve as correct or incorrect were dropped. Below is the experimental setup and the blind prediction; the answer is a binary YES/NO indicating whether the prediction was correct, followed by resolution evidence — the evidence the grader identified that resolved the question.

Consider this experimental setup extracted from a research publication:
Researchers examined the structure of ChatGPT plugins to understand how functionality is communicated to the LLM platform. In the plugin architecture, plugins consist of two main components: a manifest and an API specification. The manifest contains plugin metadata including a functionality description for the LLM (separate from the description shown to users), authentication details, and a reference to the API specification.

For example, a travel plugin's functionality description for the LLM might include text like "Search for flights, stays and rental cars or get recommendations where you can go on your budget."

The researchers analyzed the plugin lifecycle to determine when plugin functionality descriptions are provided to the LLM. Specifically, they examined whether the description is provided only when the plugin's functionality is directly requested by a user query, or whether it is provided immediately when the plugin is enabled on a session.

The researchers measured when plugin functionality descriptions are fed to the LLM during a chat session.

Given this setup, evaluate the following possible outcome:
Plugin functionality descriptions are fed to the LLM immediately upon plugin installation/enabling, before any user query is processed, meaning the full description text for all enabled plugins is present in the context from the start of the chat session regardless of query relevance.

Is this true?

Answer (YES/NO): YES